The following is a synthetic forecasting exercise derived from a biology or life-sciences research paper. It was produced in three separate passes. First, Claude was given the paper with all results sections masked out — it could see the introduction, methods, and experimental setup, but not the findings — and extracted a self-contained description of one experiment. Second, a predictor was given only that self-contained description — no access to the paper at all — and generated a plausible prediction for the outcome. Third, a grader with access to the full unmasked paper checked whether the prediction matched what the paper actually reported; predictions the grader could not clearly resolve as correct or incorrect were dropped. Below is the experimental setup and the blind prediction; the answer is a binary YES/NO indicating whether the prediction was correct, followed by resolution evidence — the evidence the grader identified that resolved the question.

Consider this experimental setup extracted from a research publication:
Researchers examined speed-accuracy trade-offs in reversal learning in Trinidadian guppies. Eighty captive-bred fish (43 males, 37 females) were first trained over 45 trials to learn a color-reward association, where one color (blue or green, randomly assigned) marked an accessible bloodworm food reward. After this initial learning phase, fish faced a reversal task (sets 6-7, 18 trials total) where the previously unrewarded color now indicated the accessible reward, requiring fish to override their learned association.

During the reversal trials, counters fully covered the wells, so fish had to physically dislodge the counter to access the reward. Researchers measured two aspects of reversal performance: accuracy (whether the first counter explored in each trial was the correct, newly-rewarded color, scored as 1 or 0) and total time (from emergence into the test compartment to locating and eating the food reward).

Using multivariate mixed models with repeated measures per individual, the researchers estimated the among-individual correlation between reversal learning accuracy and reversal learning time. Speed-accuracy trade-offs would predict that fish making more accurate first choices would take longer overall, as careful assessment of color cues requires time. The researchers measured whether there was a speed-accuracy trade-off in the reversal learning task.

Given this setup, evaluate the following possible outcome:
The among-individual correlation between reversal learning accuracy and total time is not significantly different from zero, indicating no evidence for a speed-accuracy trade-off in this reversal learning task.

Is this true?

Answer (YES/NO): NO